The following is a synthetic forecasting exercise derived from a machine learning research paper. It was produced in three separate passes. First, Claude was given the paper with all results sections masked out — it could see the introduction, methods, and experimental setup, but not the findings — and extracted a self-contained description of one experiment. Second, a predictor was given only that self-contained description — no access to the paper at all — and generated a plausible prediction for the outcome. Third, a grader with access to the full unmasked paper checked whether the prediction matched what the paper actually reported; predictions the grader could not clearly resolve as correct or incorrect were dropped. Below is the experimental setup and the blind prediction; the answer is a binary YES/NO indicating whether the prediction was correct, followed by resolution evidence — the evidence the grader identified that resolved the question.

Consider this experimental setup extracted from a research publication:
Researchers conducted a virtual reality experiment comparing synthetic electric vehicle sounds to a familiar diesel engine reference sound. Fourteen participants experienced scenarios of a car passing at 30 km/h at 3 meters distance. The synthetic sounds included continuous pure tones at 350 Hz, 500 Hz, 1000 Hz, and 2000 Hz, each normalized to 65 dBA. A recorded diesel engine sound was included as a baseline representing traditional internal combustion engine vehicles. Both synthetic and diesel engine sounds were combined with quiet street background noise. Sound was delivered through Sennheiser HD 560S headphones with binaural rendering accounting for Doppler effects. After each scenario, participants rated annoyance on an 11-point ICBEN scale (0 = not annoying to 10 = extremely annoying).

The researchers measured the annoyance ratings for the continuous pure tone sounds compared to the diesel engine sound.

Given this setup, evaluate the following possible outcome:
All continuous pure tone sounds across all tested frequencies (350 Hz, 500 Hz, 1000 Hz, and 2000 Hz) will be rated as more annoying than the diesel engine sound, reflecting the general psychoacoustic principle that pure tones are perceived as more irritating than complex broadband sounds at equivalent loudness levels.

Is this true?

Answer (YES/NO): NO